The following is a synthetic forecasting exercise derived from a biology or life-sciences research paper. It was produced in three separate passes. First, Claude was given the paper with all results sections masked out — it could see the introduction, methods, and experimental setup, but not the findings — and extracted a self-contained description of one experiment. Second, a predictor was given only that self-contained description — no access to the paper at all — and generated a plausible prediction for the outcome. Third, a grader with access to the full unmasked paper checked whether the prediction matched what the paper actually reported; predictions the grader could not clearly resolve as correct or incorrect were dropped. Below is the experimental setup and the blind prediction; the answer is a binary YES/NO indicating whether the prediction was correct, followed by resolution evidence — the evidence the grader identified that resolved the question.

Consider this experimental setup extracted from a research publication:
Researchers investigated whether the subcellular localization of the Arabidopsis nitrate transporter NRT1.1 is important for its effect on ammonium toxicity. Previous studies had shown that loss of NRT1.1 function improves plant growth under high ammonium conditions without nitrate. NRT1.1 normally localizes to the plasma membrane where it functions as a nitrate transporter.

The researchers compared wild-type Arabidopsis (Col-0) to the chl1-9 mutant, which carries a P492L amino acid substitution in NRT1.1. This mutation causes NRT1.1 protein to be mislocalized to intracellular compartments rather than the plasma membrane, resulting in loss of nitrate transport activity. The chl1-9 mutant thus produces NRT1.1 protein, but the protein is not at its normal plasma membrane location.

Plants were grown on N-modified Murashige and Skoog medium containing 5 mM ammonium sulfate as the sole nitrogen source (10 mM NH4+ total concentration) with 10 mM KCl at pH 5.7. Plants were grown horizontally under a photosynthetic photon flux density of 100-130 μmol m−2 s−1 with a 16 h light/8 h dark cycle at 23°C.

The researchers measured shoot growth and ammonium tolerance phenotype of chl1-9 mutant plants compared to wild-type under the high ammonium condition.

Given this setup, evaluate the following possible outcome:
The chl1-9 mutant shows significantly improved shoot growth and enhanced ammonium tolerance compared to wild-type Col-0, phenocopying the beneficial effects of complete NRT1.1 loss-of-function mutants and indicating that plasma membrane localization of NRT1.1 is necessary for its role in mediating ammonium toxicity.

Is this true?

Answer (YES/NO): YES